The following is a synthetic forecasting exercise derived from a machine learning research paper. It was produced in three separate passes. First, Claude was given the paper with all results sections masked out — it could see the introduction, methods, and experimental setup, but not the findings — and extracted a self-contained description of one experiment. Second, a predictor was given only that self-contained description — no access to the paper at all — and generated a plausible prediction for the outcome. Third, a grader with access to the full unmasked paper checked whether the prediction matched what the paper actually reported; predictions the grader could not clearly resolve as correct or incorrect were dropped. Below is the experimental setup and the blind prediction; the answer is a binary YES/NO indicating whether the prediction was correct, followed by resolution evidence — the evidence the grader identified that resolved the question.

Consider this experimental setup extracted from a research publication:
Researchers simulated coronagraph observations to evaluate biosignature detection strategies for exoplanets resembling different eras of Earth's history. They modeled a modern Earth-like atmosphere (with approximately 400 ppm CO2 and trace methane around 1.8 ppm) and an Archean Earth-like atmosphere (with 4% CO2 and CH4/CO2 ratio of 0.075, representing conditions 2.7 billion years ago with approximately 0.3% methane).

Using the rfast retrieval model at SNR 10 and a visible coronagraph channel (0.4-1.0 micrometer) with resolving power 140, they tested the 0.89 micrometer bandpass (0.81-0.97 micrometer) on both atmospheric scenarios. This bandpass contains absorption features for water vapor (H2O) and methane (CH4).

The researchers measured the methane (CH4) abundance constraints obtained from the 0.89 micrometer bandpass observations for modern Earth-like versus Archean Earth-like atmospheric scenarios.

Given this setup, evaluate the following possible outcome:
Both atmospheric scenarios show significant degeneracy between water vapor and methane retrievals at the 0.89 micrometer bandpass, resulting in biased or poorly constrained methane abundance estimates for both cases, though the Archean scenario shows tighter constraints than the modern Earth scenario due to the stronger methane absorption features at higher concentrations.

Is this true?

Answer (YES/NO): NO